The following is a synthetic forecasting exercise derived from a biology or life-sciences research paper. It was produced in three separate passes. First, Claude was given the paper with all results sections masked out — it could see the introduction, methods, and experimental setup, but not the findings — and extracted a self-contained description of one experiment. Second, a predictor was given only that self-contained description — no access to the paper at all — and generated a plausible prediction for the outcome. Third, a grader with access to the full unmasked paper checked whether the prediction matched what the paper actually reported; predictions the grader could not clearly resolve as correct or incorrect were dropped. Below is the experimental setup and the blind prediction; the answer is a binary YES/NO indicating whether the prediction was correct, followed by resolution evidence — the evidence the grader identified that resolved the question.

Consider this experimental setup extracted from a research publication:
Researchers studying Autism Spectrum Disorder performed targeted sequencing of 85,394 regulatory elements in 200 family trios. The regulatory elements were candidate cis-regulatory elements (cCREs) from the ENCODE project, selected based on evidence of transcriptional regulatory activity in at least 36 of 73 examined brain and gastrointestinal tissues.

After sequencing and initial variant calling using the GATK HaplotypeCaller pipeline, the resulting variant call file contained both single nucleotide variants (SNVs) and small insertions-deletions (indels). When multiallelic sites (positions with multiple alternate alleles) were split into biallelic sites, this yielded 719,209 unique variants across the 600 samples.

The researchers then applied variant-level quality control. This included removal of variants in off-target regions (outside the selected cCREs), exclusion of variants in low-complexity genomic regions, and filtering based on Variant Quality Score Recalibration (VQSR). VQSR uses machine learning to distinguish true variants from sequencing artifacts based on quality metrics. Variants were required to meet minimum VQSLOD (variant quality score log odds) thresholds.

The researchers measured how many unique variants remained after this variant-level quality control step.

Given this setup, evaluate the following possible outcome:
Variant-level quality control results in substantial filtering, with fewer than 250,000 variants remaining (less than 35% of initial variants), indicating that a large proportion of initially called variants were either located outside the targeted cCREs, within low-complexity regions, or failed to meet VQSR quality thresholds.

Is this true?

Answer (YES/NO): NO